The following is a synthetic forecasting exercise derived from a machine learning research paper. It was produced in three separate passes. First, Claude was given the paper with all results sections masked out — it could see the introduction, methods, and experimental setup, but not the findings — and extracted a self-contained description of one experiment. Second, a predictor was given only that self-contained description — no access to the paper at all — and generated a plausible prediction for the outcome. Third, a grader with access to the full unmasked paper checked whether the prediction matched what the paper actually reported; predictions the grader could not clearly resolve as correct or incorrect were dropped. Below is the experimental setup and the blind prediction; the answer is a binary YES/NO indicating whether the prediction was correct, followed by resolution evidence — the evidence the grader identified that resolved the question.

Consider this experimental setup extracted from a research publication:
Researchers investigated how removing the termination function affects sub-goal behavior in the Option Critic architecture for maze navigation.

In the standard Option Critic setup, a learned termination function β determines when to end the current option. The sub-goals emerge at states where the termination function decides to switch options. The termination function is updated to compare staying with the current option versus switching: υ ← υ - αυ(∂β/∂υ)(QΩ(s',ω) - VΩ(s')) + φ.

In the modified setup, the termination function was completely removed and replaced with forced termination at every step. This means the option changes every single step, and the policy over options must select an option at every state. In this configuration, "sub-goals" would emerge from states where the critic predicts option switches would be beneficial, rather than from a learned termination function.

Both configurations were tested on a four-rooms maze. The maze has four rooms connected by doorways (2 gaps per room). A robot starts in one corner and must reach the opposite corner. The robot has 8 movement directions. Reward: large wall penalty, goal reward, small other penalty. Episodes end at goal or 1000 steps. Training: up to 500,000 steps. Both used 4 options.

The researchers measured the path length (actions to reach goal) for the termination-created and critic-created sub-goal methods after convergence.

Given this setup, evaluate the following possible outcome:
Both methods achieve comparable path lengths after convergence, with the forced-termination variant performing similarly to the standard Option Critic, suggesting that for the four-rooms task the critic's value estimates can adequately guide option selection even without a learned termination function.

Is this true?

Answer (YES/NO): YES